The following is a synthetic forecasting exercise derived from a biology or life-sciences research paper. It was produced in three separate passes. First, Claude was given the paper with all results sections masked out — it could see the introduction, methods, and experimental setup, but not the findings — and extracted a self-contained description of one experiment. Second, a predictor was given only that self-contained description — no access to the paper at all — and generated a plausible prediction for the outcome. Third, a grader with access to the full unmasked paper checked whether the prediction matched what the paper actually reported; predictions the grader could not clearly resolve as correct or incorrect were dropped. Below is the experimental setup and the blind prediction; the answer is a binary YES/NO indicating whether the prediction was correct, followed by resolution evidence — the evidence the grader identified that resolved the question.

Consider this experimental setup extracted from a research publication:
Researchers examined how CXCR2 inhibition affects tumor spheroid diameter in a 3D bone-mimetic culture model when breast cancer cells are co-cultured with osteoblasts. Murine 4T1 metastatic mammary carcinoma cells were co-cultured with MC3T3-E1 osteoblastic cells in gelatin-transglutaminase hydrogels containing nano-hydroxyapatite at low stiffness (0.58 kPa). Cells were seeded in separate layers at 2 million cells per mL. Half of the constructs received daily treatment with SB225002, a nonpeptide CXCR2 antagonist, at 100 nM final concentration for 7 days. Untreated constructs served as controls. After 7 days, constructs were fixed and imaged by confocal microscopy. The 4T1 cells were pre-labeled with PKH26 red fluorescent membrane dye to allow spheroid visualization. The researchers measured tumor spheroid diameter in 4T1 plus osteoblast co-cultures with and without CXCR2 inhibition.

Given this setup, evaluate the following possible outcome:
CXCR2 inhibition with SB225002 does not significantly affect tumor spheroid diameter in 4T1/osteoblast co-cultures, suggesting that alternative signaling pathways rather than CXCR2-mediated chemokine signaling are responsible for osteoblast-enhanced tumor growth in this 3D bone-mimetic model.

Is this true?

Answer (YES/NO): NO